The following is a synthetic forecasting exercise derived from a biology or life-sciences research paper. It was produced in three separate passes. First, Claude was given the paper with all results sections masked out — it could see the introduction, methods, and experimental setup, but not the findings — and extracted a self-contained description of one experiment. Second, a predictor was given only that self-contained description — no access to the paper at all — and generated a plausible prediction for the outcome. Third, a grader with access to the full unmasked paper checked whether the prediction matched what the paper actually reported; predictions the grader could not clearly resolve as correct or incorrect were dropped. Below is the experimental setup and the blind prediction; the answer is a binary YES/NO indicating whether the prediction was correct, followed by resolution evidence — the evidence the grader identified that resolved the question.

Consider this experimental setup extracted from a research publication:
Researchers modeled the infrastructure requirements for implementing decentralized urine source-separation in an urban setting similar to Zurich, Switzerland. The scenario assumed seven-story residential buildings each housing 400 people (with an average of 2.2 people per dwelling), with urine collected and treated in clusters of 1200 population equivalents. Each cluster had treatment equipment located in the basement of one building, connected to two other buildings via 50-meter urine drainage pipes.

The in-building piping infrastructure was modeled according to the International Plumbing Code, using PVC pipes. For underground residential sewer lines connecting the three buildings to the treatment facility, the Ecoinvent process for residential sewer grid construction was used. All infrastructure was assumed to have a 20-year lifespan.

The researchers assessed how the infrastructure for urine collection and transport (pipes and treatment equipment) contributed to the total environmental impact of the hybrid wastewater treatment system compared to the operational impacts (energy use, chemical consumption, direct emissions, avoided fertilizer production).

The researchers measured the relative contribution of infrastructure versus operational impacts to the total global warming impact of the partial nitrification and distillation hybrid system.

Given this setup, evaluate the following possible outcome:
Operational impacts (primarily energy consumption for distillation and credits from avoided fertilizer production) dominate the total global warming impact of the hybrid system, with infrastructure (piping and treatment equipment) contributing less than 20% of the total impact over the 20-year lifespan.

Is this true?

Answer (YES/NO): YES